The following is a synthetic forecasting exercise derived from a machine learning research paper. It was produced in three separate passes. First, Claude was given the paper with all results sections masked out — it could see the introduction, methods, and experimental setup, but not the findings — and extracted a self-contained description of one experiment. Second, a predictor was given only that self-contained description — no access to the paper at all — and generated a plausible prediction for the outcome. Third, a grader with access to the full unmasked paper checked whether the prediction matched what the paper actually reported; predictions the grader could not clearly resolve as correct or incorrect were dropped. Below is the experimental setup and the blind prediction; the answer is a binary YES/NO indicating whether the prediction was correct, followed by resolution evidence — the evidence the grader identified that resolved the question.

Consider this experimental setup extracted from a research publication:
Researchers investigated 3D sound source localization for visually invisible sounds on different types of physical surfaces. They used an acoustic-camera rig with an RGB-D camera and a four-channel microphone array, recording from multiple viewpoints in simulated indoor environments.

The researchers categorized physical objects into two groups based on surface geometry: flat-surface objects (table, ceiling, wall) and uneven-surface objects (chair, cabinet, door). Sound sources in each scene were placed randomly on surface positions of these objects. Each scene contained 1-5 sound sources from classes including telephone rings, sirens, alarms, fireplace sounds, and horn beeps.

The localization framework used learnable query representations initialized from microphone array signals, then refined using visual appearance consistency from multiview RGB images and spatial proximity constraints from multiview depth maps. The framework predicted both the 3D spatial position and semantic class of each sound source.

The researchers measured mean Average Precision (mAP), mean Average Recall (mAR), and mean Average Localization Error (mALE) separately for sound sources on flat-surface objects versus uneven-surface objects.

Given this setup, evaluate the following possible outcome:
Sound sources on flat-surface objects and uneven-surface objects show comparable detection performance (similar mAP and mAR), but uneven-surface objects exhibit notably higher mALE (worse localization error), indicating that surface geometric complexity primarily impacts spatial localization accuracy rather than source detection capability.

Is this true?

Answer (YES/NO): NO